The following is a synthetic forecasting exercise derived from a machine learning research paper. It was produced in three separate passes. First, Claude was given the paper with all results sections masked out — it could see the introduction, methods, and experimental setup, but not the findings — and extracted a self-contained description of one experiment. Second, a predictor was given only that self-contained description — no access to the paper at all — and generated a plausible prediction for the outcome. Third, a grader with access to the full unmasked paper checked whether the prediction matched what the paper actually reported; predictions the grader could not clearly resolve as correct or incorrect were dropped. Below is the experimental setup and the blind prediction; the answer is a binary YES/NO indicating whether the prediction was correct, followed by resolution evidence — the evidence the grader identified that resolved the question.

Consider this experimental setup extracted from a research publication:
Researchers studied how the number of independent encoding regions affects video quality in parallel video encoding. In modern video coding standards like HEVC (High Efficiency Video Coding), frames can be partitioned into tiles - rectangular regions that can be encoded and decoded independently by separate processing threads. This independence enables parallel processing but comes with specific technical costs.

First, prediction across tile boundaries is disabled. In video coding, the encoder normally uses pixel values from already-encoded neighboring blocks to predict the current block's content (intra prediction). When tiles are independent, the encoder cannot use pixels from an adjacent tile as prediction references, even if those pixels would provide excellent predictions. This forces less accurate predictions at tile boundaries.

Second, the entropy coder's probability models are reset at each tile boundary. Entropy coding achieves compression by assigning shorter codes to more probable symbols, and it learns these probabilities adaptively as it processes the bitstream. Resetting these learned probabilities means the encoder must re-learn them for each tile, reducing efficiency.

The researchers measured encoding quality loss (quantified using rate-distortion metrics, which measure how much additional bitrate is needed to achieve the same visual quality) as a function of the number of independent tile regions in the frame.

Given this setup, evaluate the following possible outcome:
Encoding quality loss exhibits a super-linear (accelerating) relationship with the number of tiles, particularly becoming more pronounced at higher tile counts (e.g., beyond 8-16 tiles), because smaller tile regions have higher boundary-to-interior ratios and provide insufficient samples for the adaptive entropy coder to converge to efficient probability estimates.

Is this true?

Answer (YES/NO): NO